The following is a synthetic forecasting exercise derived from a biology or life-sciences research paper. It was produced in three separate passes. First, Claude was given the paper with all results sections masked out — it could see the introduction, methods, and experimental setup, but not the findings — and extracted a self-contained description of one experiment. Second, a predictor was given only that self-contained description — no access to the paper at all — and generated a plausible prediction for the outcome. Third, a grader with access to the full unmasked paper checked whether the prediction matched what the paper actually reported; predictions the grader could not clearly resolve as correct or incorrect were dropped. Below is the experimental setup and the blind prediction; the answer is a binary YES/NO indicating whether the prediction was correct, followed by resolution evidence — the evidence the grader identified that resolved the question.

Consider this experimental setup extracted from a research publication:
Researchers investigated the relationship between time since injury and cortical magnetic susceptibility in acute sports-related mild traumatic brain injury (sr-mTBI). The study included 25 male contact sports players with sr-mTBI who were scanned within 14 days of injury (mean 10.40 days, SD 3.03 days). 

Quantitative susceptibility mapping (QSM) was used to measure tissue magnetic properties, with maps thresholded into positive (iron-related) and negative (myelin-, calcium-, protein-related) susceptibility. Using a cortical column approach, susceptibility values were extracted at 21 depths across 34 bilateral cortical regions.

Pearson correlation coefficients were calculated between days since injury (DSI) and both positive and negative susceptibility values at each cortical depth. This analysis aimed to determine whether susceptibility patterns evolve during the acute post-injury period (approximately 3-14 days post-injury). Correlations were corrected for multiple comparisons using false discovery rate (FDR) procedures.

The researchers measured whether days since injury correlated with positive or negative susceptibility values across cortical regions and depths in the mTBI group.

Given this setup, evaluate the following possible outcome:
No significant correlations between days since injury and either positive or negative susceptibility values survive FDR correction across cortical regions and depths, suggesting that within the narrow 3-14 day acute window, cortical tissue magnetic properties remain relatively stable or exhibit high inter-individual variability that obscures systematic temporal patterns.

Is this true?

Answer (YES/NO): NO